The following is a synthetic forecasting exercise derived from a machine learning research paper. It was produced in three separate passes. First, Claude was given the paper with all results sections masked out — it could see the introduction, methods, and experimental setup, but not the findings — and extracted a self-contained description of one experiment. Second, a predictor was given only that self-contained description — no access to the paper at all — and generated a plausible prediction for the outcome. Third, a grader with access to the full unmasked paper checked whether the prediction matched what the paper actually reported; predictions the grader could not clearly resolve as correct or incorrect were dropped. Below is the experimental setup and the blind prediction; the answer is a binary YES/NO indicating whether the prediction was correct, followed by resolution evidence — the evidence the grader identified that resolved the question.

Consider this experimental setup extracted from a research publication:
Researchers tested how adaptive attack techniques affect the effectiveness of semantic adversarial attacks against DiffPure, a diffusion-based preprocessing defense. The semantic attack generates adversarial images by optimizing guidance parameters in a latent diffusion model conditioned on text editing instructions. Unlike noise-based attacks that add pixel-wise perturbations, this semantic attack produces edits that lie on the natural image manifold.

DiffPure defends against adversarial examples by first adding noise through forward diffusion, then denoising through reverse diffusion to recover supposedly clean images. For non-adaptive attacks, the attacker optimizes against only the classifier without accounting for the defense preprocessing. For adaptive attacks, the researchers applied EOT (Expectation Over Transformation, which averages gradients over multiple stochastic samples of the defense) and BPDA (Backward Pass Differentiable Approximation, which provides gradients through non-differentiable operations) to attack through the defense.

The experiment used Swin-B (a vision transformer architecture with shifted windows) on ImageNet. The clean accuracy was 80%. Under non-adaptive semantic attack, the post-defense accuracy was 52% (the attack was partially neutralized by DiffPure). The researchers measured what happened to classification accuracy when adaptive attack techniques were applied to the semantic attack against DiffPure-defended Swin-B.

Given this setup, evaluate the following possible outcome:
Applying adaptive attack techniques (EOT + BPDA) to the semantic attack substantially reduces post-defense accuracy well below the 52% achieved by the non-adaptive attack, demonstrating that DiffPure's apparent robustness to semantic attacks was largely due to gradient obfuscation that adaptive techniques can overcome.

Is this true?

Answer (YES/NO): YES